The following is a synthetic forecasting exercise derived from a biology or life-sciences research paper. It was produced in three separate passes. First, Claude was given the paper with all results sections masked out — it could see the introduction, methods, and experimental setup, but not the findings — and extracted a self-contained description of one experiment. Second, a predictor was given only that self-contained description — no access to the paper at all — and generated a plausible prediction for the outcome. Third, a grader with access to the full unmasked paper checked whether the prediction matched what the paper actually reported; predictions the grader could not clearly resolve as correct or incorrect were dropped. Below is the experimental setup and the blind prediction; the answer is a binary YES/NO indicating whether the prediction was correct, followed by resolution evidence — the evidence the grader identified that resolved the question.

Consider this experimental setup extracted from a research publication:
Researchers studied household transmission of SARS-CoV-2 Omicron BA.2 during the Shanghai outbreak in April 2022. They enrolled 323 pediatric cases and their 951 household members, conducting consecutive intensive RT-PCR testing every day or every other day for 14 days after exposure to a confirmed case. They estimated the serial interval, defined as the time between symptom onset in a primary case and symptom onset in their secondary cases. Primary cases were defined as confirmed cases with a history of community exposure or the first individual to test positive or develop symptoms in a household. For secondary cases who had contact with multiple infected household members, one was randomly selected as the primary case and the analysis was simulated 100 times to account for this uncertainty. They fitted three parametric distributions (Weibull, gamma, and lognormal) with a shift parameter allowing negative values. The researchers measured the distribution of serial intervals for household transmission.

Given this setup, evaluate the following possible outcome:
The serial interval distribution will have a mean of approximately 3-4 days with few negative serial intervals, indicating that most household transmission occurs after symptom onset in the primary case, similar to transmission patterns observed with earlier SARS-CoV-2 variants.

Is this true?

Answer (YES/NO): NO